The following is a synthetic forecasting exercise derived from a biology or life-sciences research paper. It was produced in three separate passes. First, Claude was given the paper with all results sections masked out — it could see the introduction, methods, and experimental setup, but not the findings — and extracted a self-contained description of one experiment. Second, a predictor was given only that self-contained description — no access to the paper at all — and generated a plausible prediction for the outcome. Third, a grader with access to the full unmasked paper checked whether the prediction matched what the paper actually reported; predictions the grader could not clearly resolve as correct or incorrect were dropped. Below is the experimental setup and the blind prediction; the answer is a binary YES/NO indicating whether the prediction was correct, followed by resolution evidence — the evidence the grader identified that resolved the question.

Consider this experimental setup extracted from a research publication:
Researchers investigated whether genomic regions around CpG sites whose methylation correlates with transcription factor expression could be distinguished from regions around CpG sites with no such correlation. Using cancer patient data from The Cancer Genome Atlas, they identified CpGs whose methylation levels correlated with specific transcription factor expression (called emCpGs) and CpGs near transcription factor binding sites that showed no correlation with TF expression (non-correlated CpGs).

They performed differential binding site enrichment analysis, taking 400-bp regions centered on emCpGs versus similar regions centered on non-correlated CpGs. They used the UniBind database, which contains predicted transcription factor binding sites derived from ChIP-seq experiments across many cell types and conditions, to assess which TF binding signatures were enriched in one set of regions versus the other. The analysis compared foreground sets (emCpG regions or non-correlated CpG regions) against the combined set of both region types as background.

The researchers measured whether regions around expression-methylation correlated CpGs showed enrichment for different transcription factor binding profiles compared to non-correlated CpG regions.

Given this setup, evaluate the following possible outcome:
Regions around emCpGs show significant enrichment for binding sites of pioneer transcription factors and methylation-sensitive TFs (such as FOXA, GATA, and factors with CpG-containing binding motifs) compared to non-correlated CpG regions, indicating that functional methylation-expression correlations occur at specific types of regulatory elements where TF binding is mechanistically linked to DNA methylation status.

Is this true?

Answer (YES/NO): NO